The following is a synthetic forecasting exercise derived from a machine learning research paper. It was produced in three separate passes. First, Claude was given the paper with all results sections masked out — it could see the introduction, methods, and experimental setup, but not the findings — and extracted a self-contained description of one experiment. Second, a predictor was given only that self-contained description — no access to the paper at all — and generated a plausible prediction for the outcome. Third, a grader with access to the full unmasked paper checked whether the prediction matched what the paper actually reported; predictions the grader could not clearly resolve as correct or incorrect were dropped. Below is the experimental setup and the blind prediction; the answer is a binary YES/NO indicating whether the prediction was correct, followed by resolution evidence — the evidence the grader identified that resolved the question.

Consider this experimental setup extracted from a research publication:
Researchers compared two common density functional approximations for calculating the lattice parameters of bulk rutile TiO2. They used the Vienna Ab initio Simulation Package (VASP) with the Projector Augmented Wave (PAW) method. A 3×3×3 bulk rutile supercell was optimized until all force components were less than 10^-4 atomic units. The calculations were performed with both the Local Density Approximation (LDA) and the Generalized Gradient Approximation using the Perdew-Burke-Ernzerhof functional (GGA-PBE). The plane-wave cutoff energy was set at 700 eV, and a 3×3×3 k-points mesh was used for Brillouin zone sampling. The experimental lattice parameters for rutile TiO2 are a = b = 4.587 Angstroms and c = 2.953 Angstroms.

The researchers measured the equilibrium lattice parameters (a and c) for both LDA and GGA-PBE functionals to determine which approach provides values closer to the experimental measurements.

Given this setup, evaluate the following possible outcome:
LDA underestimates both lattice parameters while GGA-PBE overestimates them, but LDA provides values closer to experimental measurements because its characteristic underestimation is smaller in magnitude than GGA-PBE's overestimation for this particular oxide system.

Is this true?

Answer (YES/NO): YES